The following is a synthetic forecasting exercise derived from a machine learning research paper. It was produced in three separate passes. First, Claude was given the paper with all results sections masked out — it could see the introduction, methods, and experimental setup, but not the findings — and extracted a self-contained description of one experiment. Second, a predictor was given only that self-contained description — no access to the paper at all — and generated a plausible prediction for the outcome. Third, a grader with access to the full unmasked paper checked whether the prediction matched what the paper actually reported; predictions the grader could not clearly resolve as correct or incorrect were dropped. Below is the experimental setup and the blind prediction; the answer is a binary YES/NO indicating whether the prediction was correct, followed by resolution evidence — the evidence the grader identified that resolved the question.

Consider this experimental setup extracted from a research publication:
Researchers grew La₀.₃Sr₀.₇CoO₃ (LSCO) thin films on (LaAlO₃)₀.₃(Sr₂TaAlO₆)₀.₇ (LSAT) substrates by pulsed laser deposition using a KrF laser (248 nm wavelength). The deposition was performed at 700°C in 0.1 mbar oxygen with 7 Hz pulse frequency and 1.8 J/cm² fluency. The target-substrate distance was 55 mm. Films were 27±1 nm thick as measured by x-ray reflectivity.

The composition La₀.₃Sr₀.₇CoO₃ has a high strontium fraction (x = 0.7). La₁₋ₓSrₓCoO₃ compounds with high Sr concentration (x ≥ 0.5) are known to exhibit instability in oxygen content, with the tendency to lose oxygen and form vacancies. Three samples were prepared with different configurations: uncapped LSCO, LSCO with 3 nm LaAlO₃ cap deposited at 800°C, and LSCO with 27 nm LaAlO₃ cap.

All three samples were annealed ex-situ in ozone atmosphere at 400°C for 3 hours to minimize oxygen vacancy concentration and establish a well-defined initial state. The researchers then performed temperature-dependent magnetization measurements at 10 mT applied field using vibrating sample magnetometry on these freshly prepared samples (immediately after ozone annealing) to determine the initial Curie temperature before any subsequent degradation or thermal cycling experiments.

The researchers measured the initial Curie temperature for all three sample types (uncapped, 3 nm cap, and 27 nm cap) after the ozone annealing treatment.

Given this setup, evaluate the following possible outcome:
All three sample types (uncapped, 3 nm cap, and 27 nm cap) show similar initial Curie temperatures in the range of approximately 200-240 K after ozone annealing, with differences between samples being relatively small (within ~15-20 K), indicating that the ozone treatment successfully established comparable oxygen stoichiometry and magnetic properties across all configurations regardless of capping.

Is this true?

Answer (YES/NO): NO